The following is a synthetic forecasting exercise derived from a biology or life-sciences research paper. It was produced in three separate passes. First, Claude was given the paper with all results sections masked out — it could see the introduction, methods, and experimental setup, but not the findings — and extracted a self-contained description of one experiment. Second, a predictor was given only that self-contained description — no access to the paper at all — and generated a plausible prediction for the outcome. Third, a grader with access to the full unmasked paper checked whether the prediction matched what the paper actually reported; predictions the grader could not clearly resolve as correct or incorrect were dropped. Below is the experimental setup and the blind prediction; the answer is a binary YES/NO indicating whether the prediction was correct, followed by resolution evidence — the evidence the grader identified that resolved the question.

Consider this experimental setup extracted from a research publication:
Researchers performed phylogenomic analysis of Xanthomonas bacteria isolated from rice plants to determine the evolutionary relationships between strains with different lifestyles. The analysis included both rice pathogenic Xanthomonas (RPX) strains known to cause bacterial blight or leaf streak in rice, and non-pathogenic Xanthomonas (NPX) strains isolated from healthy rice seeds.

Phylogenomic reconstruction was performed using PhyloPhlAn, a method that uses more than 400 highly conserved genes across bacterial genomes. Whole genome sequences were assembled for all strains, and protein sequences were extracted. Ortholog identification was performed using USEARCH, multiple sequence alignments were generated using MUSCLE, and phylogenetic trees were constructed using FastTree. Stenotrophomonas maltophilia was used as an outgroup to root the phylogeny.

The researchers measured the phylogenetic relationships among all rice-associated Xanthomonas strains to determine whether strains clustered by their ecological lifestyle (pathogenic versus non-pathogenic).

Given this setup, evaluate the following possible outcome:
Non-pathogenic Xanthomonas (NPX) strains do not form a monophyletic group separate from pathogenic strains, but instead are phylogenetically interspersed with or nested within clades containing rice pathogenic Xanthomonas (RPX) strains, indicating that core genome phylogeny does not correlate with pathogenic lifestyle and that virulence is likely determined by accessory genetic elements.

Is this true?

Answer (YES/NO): NO